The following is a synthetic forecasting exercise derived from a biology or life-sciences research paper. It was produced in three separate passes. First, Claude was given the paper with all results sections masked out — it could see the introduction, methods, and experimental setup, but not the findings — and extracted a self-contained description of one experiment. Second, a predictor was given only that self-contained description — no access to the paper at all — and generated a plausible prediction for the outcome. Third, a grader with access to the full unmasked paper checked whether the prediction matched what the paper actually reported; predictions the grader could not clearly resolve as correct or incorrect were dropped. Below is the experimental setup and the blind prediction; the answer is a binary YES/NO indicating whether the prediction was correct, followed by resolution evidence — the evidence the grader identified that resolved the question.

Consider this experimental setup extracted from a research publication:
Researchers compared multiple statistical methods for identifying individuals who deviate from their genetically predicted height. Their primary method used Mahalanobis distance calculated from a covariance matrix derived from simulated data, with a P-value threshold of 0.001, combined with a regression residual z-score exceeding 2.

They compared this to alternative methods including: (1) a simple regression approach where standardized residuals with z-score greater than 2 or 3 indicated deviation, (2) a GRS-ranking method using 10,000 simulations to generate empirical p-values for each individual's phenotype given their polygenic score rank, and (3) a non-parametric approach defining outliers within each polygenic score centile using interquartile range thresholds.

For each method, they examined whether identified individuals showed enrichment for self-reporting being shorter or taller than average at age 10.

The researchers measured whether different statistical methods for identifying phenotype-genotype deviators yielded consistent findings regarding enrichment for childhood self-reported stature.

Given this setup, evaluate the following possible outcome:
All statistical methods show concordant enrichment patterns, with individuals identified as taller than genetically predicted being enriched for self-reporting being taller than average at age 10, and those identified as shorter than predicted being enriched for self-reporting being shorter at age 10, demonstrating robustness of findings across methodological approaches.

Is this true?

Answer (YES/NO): YES